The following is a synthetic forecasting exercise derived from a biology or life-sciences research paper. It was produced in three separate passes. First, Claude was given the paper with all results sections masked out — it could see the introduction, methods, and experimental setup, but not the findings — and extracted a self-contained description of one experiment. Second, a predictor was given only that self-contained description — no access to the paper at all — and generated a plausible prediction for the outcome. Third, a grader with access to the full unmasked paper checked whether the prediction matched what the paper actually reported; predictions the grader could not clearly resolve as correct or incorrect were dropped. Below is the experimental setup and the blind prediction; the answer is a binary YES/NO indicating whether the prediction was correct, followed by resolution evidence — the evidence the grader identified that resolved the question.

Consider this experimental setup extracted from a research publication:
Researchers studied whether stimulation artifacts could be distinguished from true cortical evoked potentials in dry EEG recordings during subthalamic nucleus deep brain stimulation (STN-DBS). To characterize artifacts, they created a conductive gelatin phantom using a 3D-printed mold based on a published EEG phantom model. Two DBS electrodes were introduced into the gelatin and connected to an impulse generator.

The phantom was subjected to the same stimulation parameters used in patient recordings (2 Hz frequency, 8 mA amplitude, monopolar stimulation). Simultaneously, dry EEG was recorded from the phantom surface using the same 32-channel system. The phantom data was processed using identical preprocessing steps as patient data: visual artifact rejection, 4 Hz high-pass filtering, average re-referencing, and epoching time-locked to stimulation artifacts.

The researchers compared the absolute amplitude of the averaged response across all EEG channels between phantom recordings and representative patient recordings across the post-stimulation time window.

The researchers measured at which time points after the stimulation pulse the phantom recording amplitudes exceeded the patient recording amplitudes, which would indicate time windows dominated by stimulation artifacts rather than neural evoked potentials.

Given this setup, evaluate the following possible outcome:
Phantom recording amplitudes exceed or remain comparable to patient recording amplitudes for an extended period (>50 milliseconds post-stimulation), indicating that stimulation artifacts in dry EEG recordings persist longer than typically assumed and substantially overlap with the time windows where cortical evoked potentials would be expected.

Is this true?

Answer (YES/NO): NO